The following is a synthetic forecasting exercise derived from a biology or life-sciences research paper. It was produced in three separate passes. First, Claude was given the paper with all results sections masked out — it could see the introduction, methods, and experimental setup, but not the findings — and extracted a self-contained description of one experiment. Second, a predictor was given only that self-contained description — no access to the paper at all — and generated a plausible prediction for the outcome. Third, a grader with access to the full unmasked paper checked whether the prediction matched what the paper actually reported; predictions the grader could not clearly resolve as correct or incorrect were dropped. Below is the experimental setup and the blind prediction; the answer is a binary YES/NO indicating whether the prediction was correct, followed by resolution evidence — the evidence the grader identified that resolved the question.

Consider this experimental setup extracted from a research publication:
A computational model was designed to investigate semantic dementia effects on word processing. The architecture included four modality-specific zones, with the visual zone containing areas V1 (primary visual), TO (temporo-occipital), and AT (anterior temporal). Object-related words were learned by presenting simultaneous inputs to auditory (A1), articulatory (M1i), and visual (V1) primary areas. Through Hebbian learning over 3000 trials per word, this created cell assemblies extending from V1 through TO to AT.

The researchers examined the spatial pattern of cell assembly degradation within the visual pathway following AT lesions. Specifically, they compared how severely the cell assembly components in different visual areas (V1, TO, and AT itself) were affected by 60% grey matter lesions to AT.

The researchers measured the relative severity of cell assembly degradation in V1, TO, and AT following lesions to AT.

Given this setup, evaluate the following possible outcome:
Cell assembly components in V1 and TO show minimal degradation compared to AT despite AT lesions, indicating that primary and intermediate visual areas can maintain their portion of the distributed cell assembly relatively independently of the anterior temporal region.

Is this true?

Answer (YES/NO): NO